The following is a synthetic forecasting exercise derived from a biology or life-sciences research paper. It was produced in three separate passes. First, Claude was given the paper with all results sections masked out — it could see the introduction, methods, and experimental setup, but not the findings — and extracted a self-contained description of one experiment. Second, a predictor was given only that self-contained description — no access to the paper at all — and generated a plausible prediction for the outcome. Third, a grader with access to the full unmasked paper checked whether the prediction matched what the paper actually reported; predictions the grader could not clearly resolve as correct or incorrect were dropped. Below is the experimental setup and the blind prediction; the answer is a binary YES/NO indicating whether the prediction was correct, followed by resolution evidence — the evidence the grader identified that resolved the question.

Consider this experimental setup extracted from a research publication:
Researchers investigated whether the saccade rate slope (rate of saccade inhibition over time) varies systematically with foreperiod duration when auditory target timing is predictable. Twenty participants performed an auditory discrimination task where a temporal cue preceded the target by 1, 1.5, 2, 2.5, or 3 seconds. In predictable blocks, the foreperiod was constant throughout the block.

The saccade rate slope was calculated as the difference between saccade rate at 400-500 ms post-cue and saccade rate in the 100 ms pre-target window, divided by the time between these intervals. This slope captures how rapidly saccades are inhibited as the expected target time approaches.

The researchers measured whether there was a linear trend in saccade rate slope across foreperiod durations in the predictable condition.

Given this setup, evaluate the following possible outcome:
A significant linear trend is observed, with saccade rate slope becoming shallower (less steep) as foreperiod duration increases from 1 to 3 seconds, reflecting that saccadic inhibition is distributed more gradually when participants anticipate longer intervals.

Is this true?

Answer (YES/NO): YES